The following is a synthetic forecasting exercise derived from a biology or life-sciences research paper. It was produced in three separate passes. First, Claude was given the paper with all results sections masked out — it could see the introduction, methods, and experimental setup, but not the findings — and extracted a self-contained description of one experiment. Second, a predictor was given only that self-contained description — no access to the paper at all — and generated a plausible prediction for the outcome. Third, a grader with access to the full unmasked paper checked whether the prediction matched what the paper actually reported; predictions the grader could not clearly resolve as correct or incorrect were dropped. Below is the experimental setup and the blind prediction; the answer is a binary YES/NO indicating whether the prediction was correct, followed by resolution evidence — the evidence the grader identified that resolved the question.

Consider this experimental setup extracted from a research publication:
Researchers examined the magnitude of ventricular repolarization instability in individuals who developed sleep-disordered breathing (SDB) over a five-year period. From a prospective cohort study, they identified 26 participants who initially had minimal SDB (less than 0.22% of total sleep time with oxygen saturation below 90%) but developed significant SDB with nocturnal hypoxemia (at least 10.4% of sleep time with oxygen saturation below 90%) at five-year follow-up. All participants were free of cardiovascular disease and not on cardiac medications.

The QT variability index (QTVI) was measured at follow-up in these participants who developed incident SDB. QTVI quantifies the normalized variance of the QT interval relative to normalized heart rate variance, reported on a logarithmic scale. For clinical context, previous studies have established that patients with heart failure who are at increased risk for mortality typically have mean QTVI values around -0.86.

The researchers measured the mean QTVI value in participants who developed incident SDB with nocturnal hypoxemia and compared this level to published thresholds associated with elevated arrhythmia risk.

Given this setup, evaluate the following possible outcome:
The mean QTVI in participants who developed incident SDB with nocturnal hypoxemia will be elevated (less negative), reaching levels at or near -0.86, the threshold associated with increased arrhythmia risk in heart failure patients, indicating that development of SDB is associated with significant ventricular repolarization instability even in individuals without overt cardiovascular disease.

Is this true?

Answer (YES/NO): YES